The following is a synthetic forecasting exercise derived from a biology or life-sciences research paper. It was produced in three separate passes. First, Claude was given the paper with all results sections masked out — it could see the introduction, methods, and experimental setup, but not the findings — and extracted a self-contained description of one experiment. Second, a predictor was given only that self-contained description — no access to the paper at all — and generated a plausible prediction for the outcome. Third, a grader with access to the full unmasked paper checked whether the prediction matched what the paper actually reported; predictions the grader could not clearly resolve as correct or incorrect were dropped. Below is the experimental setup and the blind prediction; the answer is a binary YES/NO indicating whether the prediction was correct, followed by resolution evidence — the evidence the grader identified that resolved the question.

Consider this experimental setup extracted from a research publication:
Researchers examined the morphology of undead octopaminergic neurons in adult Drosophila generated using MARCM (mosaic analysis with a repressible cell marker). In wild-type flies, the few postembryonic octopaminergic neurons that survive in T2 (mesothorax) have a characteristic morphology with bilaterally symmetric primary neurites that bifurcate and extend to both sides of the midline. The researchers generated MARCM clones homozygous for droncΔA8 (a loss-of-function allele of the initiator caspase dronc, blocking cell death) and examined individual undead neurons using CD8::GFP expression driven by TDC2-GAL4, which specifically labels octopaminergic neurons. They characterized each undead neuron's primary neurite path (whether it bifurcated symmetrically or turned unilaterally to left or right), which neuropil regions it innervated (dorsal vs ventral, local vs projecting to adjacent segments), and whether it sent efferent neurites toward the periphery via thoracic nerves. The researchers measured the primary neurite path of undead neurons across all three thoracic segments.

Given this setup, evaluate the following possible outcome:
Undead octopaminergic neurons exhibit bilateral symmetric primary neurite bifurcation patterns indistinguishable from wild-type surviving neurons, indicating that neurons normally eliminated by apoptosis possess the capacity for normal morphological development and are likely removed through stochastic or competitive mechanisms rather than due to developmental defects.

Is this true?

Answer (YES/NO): NO